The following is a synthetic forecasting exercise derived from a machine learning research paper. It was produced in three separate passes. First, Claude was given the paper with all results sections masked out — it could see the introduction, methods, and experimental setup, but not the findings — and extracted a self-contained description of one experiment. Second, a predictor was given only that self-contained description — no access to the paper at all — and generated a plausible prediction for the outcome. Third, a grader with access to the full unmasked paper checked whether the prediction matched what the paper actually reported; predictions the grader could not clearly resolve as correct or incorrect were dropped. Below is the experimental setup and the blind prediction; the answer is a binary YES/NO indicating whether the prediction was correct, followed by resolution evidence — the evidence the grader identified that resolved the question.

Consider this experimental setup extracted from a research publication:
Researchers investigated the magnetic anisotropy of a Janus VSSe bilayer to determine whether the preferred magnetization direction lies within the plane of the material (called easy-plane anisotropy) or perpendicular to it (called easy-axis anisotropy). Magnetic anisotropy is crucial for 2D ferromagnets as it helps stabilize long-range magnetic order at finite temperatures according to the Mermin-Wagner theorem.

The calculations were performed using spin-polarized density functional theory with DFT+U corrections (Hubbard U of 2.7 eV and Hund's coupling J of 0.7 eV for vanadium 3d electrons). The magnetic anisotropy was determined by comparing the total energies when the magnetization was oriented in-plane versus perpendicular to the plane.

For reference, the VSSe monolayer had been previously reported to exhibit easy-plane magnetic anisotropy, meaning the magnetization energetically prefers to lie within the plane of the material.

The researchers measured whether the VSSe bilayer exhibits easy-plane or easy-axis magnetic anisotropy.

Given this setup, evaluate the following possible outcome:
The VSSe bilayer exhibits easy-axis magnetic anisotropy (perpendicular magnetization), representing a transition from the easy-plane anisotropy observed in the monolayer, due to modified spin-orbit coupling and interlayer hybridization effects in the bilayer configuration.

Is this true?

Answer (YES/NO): NO